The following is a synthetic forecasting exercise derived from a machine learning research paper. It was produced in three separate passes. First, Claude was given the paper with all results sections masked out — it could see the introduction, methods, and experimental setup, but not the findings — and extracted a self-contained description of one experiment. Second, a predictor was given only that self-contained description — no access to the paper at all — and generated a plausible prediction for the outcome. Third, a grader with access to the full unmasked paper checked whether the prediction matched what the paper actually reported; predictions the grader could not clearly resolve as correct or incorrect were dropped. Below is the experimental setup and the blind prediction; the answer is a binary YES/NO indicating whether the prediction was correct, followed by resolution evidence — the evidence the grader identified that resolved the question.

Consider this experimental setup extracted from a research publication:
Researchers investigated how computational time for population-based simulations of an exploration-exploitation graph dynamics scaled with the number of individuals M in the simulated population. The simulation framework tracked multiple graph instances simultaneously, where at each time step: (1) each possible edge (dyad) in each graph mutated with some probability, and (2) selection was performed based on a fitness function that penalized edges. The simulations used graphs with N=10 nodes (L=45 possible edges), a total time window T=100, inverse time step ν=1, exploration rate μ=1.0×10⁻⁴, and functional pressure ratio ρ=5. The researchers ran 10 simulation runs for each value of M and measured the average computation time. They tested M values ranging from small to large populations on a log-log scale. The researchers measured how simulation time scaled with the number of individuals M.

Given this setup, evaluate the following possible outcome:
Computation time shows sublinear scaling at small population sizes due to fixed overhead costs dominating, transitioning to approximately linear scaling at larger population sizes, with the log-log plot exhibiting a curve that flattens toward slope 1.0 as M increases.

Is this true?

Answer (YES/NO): NO